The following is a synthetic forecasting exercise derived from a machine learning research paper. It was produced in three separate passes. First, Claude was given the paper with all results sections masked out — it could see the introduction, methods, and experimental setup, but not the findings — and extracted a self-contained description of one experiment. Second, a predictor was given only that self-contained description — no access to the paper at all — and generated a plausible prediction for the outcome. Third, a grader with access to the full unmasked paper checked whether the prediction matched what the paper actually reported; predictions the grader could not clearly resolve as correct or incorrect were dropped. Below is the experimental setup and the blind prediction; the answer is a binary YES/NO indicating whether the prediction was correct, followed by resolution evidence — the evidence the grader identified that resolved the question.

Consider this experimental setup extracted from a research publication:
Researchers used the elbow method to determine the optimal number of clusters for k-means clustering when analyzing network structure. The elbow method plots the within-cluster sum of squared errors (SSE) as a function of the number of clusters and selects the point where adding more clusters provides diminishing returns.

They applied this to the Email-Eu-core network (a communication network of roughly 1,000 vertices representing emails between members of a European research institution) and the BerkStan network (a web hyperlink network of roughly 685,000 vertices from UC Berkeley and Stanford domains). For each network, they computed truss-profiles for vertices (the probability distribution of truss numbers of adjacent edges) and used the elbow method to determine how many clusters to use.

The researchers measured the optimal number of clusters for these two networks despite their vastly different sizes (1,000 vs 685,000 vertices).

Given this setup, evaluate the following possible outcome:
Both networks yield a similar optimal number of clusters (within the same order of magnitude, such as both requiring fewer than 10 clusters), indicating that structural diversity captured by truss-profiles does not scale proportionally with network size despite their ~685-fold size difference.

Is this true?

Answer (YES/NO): NO